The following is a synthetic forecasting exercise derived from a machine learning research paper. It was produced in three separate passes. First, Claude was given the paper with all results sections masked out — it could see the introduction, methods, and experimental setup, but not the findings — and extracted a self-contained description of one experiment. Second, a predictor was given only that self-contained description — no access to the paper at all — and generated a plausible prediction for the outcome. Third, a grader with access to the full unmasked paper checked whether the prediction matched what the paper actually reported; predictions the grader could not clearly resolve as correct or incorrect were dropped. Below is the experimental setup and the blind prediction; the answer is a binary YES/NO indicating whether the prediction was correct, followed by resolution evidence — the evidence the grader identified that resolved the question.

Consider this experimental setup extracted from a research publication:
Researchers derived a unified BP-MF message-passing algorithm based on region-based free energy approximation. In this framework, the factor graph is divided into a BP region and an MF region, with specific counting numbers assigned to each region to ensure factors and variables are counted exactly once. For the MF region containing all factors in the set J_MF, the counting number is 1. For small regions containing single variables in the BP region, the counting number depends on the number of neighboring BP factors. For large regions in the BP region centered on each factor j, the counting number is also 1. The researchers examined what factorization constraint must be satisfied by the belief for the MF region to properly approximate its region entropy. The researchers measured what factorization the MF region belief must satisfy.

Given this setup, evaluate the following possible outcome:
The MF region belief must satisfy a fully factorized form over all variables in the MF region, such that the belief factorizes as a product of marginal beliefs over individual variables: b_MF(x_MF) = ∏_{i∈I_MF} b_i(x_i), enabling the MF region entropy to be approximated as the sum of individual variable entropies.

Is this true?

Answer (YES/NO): YES